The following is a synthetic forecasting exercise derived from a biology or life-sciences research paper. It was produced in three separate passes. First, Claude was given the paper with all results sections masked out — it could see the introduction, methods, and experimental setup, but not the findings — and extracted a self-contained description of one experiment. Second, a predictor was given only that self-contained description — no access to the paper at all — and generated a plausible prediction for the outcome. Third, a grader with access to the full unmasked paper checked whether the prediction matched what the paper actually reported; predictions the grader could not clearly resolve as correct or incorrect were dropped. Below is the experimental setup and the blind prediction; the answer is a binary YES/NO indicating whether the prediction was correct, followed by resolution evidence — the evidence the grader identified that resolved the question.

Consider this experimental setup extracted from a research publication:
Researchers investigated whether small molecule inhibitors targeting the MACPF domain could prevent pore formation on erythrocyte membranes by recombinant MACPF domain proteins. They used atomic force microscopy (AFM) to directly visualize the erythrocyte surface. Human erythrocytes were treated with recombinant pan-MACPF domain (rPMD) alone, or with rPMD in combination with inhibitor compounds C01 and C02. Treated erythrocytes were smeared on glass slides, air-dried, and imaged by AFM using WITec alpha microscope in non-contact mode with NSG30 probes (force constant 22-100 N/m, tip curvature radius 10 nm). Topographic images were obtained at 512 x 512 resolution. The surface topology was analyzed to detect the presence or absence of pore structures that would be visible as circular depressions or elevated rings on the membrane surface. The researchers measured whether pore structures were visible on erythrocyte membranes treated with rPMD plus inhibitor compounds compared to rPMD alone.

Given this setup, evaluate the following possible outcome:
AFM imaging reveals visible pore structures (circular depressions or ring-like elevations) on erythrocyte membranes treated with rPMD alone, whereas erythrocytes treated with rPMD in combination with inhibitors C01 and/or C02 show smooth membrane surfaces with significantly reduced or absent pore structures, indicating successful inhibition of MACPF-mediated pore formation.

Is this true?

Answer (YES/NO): YES